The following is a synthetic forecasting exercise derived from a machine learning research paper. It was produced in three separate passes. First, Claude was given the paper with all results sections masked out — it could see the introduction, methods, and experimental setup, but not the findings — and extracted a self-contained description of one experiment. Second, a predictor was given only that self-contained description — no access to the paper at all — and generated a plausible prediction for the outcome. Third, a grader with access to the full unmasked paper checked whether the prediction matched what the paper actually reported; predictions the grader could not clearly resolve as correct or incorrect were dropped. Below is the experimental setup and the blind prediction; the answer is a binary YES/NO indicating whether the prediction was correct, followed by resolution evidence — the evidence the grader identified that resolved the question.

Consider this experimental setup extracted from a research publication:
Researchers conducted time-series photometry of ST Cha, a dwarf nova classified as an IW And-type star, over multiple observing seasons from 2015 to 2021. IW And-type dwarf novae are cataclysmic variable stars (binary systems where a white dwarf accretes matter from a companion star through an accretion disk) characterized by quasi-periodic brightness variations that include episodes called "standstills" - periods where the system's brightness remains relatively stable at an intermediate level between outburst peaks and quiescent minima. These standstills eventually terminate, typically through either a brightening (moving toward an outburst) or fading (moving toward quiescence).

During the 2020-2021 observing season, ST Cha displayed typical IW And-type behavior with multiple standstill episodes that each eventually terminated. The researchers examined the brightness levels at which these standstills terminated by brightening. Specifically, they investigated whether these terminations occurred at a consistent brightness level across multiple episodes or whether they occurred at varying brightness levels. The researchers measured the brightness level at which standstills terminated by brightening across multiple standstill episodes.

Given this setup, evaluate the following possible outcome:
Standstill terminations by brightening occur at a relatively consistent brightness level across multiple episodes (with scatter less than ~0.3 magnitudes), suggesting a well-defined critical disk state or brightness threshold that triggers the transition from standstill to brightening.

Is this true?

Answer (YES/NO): YES